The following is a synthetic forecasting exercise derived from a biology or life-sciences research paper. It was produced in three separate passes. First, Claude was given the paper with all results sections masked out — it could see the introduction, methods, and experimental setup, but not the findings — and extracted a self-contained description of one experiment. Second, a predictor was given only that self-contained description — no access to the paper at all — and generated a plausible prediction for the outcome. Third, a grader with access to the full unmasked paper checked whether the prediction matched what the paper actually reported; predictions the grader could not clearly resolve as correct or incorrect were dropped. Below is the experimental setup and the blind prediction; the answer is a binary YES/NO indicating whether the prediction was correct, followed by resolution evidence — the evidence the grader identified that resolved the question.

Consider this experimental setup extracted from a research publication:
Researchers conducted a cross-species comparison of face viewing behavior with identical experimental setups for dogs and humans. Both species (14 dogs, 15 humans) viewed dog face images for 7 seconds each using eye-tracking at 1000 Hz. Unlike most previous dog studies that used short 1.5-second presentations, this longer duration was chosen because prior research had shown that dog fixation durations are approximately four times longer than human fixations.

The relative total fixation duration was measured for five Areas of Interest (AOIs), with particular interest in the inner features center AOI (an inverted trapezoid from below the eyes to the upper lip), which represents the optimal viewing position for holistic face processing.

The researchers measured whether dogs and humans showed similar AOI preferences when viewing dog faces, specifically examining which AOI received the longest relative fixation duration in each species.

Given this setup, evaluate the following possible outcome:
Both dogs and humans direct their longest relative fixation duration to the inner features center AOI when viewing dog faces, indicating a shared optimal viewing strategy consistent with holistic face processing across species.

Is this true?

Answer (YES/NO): YES